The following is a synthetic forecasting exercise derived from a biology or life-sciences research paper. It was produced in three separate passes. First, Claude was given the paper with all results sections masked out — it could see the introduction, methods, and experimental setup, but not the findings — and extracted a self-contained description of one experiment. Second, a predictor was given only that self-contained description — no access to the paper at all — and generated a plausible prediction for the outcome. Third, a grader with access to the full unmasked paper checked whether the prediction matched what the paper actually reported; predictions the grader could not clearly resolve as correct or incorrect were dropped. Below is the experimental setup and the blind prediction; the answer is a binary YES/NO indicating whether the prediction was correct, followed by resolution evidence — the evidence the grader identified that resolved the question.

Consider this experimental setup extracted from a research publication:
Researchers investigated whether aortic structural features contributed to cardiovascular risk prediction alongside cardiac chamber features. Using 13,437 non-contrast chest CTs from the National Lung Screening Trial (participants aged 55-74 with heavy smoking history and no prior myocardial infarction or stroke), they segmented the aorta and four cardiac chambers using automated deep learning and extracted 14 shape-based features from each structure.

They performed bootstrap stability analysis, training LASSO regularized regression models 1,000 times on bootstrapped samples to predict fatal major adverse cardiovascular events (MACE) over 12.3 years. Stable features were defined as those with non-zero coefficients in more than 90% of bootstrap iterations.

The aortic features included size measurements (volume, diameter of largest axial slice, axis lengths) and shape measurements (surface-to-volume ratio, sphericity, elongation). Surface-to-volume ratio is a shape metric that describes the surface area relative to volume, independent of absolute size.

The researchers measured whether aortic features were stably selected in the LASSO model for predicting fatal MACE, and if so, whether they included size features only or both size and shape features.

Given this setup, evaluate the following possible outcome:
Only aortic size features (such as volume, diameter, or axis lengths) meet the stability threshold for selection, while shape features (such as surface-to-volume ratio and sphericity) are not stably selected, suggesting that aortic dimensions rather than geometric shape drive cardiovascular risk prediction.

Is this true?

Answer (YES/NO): NO